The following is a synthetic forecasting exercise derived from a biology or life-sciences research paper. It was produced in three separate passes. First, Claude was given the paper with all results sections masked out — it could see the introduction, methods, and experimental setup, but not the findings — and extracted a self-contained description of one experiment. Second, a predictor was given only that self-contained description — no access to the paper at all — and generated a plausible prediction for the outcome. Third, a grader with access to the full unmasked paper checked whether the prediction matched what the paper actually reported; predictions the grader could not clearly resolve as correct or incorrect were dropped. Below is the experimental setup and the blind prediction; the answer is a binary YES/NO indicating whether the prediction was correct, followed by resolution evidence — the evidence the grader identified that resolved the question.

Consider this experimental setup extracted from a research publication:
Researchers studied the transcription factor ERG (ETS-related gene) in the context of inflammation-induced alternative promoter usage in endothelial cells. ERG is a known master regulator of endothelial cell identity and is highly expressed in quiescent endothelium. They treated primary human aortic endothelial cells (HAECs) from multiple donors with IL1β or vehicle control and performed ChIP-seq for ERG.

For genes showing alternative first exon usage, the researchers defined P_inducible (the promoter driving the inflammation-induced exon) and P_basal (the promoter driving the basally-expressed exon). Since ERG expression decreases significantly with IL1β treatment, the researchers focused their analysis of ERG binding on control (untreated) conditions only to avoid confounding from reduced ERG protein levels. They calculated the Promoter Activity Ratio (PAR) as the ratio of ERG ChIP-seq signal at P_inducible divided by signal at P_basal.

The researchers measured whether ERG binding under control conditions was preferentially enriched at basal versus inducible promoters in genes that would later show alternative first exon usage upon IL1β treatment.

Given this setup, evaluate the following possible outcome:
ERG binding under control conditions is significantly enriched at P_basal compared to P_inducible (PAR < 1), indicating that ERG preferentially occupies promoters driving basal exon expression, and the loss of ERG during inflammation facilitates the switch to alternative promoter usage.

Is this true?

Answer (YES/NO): NO